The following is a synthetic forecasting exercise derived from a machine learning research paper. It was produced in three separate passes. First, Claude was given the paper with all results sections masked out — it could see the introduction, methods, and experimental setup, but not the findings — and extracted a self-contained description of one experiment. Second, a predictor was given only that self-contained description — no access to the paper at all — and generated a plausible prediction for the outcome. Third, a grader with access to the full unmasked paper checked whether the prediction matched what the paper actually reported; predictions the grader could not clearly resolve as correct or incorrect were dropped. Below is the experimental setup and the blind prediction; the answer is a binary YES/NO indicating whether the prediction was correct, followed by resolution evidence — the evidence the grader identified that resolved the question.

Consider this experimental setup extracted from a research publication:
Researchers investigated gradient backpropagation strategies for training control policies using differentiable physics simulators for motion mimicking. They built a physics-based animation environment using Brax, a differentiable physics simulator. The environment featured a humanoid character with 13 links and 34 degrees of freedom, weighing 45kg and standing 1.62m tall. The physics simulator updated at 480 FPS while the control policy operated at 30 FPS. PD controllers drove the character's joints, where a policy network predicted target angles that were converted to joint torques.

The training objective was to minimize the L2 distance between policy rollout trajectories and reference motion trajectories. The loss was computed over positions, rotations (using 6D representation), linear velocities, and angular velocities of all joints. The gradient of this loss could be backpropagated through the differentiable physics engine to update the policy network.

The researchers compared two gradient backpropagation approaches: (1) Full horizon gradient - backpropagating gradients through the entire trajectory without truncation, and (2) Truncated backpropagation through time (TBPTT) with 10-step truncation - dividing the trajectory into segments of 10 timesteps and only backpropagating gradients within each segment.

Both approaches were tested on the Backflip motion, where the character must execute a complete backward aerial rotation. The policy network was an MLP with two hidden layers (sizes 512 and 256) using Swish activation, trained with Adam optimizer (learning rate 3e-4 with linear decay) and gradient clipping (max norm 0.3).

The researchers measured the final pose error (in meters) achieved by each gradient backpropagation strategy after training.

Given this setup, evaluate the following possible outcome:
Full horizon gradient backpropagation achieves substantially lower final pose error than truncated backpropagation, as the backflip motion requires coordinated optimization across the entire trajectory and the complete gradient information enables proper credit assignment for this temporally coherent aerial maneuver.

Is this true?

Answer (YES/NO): YES